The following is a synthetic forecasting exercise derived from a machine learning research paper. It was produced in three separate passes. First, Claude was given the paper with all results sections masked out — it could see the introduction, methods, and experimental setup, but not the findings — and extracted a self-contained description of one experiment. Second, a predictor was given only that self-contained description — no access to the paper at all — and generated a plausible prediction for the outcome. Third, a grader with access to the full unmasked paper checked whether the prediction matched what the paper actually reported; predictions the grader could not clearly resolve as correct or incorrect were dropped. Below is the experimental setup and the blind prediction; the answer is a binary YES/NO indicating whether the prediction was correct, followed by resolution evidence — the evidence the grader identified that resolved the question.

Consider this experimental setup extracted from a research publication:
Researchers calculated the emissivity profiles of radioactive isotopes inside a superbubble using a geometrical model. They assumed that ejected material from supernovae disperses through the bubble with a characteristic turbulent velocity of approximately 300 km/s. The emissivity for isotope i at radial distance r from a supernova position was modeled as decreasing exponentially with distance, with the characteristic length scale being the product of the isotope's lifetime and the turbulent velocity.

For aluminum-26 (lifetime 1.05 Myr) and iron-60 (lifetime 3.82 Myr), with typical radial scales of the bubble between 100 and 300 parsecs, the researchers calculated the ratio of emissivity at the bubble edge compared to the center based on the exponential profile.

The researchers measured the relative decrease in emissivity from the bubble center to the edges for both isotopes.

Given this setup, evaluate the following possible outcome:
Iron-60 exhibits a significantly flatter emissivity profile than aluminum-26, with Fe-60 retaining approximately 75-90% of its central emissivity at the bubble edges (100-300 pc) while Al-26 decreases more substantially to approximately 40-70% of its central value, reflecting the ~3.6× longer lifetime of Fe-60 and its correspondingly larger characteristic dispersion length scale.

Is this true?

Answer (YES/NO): NO